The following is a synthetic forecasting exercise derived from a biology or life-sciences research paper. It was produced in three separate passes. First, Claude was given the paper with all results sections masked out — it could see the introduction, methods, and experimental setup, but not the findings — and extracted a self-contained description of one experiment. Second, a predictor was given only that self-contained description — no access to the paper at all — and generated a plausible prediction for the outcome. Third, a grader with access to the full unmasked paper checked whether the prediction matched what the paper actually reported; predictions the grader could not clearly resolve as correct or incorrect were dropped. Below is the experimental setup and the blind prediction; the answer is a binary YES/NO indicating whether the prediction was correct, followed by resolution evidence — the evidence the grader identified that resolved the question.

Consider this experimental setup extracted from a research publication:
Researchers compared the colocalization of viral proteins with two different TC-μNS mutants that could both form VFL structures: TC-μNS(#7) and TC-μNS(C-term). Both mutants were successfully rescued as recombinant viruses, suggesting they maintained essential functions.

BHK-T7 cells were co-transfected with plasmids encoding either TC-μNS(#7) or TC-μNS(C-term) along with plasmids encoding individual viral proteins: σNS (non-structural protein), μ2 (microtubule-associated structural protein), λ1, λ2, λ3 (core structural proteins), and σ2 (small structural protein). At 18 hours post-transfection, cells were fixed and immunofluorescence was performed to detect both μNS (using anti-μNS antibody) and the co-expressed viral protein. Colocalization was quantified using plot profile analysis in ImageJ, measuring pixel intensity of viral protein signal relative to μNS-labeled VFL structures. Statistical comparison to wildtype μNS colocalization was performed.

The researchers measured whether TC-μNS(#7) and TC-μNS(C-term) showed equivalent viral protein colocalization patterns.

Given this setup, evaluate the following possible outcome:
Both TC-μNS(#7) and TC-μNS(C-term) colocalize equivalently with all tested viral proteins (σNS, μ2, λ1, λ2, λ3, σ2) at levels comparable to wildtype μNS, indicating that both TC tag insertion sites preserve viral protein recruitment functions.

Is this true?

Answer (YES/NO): NO